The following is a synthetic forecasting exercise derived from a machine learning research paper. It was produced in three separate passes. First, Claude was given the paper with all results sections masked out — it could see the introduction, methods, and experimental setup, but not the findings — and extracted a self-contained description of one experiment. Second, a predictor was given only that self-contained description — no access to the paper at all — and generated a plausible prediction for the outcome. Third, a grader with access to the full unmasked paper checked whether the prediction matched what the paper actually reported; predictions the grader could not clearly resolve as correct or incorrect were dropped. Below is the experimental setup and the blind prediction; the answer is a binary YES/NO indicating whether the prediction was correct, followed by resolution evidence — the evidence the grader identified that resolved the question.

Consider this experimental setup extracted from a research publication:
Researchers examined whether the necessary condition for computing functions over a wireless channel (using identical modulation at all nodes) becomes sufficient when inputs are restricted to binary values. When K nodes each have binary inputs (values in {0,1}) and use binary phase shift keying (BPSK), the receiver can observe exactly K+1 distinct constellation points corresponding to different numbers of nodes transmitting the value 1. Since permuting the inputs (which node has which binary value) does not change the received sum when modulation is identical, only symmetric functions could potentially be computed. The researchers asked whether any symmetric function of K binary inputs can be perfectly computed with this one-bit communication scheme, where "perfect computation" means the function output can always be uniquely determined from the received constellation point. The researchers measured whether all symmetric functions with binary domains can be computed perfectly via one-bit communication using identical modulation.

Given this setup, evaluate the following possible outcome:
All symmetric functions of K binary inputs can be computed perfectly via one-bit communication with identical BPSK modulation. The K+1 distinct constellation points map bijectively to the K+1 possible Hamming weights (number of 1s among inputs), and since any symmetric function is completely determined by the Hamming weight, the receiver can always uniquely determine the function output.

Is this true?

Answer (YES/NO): YES